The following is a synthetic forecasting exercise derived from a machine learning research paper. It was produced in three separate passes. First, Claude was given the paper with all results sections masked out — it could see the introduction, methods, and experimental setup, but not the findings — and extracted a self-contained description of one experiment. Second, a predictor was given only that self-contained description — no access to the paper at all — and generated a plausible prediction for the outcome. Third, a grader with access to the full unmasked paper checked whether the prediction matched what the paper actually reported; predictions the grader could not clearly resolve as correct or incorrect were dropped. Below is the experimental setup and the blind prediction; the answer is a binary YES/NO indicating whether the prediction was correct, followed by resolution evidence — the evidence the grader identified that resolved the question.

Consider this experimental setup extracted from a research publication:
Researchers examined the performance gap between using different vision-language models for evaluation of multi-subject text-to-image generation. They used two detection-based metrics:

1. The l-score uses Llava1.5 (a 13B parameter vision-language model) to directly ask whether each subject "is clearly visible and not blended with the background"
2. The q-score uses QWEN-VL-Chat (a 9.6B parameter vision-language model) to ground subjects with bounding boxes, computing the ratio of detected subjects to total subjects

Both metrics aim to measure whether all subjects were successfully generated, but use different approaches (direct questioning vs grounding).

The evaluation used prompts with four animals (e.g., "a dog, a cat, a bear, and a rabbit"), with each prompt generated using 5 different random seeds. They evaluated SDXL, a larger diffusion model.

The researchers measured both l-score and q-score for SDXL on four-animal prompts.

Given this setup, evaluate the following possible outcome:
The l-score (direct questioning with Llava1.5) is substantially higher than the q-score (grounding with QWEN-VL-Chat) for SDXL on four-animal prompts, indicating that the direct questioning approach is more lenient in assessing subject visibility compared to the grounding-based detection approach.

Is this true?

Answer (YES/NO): YES